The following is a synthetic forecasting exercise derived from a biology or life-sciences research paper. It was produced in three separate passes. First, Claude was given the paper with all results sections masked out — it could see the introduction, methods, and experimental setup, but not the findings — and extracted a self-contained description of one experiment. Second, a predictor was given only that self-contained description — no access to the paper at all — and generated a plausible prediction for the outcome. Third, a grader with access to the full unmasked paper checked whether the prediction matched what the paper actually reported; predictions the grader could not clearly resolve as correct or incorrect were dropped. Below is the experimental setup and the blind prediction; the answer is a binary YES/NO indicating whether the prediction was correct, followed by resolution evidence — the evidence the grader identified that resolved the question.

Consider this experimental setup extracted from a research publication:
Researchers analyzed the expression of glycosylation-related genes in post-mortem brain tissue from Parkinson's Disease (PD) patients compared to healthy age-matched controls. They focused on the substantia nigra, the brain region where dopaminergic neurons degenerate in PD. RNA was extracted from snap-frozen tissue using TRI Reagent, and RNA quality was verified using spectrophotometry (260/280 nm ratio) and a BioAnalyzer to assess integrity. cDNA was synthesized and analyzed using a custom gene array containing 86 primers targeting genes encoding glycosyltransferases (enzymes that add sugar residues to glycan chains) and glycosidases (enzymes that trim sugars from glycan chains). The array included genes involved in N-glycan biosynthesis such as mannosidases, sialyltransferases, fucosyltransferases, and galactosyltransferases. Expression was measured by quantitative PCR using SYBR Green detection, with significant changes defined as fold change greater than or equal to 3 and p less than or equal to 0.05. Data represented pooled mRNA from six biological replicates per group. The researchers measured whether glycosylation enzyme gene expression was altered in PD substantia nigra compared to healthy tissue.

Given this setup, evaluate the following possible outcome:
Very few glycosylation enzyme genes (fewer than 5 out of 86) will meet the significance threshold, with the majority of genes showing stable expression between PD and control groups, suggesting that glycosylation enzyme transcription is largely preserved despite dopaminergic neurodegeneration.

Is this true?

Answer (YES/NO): NO